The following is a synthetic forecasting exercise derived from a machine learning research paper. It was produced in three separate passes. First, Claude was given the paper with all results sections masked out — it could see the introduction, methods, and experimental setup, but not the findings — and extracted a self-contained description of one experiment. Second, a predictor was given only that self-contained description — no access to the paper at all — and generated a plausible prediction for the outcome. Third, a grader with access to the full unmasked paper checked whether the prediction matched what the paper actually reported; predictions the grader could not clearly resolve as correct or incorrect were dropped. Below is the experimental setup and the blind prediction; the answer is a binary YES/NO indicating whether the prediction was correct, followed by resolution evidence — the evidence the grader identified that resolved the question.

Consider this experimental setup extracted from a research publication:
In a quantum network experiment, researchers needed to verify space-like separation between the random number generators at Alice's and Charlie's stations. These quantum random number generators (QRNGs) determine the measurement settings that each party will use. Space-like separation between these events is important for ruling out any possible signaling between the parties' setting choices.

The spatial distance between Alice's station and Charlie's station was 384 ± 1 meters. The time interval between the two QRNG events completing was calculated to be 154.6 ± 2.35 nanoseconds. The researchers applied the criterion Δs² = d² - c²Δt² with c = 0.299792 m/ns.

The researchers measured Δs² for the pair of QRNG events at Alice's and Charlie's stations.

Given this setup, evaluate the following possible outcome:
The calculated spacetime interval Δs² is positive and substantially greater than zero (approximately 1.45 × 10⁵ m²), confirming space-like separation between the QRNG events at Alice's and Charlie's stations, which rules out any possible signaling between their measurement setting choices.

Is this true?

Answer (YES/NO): YES